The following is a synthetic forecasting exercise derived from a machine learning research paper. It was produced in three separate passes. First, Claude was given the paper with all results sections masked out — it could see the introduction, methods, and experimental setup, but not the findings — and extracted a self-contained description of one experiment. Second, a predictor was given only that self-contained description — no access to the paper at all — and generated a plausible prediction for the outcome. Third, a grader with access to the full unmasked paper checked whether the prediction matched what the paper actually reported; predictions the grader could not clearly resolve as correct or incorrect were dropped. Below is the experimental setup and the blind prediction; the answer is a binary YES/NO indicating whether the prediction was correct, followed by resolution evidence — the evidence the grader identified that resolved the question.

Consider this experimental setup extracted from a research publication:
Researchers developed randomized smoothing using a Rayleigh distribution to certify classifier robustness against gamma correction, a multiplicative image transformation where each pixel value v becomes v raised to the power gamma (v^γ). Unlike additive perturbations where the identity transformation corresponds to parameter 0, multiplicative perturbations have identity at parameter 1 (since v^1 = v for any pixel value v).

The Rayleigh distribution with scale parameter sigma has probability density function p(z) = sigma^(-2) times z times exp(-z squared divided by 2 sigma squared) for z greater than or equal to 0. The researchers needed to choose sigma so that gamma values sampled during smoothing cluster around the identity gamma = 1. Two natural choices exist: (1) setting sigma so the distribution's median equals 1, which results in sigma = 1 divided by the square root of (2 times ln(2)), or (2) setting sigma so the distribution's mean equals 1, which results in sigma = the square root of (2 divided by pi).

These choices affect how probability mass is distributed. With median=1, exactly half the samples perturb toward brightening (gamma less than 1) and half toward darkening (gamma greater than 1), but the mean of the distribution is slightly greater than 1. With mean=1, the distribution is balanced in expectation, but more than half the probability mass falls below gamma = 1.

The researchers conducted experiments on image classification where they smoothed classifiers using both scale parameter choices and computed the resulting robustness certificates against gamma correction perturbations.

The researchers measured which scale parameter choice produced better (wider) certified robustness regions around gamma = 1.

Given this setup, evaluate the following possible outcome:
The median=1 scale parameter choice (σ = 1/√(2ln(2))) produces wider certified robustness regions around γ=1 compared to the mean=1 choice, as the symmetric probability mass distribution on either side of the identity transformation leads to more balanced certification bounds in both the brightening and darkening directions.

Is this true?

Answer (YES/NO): YES